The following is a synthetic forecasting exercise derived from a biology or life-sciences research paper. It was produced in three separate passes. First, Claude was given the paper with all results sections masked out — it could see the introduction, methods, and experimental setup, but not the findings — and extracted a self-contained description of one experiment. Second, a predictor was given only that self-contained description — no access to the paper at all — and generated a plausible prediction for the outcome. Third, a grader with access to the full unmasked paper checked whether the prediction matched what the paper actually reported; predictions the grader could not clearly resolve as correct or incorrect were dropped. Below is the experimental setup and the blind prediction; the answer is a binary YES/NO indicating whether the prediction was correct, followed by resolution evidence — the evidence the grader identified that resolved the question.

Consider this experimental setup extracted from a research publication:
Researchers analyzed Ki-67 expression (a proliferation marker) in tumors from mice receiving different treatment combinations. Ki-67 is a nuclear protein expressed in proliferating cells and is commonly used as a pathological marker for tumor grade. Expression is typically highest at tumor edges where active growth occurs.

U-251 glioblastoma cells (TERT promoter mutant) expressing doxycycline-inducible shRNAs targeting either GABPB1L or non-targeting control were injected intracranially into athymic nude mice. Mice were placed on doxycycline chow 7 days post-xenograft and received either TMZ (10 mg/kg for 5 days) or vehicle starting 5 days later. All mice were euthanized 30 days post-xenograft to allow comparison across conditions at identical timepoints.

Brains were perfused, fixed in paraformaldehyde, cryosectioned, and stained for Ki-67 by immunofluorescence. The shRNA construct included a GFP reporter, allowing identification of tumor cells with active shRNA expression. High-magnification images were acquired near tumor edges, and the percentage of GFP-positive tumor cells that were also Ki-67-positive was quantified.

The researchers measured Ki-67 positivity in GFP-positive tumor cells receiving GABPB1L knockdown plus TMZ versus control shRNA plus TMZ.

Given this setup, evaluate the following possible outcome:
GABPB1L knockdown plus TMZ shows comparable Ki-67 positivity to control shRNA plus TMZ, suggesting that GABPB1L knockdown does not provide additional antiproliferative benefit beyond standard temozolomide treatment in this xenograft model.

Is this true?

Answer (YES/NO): NO